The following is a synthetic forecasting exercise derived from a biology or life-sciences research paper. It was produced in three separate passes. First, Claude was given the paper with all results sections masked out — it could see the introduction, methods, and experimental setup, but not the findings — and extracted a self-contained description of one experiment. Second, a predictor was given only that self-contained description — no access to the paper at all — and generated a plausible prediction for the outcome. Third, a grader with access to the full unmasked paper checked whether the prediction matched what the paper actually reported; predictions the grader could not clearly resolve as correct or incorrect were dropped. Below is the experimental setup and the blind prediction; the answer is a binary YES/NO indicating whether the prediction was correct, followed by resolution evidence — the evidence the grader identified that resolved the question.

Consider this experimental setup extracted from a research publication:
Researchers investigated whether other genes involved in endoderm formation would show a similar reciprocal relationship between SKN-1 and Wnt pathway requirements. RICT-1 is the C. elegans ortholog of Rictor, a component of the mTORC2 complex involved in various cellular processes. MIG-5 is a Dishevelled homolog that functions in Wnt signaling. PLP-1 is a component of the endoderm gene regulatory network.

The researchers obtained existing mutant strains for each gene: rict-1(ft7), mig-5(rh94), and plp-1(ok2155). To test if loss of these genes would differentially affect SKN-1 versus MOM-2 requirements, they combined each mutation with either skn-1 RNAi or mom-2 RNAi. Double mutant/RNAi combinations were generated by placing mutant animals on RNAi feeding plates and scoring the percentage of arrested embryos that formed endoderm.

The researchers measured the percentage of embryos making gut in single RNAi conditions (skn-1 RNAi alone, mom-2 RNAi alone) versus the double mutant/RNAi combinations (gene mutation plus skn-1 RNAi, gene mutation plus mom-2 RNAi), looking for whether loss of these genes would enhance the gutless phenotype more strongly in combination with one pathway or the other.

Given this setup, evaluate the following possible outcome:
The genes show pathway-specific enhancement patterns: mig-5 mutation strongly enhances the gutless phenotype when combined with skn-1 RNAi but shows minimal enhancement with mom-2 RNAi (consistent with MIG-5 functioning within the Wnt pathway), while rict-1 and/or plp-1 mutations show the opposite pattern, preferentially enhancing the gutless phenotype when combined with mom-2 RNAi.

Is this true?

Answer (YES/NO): NO